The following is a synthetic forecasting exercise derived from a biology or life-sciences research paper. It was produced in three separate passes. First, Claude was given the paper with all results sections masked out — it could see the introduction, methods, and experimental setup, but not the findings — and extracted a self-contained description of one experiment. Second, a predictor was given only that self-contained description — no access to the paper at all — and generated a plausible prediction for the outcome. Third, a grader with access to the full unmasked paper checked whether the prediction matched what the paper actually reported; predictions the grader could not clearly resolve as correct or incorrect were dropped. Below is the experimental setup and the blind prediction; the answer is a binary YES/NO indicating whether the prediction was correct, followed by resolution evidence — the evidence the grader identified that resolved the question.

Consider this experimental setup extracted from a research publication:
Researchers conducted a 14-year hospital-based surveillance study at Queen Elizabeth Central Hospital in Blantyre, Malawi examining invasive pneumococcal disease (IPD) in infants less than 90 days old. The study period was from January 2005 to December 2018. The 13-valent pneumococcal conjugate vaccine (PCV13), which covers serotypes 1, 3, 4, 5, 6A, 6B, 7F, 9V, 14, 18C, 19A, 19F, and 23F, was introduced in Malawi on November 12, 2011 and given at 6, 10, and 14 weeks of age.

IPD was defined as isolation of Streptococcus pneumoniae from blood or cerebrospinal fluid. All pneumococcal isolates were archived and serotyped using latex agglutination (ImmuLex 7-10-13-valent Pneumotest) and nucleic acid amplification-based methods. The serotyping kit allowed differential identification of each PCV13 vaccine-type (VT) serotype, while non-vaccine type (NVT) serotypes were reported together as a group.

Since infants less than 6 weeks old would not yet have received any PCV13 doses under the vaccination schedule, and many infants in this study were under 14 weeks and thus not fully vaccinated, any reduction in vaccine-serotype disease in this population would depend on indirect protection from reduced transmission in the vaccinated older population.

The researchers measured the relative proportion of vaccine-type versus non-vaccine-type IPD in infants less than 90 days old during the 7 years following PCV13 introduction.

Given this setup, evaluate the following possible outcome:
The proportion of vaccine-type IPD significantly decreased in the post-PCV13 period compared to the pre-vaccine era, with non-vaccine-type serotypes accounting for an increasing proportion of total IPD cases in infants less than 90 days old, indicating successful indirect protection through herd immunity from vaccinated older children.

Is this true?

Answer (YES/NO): NO